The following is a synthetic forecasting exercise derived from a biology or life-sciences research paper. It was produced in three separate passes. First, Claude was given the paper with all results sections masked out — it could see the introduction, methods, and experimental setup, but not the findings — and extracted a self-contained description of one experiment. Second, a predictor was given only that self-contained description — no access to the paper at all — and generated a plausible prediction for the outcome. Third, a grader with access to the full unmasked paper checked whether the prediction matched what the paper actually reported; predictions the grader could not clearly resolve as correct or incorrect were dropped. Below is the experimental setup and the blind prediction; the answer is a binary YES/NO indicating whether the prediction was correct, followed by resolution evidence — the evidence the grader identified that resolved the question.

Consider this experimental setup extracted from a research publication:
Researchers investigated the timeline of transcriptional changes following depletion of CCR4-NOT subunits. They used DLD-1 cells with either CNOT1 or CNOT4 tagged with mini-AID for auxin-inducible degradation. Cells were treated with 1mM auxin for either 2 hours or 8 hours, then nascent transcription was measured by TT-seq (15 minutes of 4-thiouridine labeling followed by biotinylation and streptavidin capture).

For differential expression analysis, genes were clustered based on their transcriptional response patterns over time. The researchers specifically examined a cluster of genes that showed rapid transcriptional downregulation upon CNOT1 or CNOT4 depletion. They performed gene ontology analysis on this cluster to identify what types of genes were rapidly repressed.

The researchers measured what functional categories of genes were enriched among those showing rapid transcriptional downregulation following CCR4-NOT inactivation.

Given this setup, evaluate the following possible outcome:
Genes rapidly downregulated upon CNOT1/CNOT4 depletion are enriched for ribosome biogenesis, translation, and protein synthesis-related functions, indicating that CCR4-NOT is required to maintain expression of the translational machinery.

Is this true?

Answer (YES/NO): NO